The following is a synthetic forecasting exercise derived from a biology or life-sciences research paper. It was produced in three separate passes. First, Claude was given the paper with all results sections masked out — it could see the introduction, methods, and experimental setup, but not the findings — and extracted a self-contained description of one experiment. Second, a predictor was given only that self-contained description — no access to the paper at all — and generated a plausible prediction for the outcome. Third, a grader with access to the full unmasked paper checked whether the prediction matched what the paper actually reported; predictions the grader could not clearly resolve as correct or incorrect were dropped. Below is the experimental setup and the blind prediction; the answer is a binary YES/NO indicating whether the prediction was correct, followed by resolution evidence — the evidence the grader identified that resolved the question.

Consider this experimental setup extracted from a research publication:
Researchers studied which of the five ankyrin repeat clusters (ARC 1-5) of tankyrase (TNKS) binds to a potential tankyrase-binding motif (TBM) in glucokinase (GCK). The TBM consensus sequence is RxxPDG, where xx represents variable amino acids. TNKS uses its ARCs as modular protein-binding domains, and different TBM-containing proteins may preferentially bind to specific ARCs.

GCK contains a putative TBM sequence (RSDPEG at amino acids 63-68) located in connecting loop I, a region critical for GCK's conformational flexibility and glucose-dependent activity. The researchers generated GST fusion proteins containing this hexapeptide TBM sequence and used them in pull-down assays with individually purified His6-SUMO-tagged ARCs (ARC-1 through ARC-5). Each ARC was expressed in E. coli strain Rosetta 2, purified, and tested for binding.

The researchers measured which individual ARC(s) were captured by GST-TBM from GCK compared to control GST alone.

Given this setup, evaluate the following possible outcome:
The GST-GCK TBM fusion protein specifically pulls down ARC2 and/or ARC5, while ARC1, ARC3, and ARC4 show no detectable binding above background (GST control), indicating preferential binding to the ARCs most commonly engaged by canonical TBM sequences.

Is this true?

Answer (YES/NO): YES